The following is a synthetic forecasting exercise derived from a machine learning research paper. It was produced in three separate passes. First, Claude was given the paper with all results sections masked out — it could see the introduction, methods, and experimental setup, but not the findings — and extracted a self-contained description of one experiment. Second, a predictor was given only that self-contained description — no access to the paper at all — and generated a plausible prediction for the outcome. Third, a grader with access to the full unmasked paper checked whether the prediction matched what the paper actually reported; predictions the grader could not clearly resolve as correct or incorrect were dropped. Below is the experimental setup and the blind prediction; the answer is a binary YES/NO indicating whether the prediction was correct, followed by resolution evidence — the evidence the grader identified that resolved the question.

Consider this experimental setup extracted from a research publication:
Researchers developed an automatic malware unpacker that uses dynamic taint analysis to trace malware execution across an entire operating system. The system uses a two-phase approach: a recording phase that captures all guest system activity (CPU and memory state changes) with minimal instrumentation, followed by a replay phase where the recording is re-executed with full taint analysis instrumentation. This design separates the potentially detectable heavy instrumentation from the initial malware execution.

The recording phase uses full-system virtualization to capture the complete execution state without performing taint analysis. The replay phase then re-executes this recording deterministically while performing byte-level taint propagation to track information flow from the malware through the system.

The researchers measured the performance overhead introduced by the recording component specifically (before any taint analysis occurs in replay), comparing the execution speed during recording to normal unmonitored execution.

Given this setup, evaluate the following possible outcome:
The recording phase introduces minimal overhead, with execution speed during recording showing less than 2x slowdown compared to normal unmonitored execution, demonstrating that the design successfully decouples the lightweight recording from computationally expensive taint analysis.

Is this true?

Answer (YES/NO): YES